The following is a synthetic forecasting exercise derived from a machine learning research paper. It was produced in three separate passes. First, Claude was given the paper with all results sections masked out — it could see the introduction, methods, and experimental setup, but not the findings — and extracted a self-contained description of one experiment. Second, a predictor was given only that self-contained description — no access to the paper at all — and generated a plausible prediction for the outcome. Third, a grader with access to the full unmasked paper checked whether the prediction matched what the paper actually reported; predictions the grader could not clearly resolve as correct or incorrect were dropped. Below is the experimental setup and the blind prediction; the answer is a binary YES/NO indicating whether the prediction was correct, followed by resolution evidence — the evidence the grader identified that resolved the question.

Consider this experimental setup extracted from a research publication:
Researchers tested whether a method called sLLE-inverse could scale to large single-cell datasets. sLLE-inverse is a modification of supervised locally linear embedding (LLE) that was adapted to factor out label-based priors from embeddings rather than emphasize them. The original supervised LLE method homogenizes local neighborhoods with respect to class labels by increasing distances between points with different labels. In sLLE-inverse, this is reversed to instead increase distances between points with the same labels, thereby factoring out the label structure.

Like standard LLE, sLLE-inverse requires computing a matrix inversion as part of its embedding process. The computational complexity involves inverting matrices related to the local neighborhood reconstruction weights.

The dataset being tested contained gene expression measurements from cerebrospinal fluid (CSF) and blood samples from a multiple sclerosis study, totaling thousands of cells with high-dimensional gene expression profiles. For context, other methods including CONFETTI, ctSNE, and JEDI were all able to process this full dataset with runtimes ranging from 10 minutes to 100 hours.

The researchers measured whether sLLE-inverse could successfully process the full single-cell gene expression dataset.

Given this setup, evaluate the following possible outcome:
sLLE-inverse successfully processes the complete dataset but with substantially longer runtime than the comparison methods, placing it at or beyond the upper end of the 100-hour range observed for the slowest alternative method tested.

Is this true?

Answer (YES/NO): NO